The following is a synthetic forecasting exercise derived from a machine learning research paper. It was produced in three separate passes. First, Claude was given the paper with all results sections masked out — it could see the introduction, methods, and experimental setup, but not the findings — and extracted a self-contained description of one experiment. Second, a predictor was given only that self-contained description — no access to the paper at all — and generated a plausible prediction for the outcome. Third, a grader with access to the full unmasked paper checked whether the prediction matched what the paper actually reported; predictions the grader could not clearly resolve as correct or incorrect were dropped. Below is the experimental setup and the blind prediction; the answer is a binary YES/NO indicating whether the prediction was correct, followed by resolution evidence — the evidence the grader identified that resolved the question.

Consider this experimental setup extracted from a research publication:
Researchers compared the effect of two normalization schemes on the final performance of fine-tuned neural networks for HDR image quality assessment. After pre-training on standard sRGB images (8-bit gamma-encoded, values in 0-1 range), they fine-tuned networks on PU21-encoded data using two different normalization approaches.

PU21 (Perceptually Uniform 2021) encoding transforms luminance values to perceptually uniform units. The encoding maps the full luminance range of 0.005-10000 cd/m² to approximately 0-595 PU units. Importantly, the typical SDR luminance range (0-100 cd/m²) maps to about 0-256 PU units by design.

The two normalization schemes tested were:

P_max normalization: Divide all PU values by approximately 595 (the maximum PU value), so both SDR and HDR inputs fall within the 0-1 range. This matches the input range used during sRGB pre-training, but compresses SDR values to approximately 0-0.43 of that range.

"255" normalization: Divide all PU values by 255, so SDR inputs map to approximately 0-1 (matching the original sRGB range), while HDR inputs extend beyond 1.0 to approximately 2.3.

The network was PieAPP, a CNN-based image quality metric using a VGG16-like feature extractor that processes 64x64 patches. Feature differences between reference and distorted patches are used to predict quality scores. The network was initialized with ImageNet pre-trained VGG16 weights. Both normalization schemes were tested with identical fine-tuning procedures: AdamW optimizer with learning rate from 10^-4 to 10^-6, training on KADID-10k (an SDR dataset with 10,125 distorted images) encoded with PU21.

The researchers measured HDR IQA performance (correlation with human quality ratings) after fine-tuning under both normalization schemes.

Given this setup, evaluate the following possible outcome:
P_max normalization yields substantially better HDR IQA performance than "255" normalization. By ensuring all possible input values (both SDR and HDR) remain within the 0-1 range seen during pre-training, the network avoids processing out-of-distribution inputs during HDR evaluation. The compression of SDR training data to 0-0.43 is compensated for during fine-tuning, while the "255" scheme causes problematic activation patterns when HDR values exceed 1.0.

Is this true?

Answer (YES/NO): YES